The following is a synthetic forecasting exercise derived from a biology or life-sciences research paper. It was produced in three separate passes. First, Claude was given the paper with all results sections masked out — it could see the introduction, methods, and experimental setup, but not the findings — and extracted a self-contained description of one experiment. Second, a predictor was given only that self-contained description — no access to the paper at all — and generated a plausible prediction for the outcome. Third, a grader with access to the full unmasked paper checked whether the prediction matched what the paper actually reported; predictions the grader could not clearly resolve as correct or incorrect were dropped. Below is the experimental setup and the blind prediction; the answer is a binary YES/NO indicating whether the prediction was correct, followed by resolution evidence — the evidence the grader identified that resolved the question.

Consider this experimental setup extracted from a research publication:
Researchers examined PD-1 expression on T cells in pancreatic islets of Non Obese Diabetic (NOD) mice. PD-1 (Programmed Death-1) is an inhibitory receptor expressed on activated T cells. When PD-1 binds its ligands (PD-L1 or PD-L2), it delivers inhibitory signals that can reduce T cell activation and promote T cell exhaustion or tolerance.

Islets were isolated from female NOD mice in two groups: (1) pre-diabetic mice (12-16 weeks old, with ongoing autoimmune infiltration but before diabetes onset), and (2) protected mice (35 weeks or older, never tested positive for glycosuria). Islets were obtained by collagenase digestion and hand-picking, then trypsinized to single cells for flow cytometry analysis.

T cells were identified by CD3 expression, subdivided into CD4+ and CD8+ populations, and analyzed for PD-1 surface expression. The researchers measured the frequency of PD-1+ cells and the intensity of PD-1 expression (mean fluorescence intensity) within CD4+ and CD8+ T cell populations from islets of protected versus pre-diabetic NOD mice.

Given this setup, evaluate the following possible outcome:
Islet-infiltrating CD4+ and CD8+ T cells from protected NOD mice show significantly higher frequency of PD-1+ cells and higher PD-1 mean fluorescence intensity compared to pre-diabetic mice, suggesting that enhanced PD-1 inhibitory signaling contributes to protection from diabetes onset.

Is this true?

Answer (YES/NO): NO